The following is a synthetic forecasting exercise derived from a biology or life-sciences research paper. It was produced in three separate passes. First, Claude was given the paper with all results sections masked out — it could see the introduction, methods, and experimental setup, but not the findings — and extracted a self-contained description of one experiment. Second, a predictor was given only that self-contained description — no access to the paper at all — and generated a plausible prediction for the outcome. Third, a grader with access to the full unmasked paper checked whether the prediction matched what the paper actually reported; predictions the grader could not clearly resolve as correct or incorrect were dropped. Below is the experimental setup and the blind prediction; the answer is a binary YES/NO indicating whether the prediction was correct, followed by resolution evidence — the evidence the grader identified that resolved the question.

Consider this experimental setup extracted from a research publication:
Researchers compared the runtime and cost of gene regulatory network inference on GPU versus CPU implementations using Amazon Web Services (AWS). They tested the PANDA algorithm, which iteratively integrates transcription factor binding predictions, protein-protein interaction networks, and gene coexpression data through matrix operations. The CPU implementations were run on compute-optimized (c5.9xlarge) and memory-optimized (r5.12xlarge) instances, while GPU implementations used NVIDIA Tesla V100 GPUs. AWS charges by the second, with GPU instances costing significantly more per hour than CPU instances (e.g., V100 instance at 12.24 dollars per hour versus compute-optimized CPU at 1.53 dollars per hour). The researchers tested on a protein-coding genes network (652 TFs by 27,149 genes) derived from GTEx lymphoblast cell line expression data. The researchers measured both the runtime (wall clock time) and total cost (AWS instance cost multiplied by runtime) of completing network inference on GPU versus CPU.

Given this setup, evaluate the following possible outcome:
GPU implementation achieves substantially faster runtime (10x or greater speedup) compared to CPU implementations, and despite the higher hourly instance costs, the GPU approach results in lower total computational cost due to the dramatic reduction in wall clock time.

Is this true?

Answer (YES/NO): YES